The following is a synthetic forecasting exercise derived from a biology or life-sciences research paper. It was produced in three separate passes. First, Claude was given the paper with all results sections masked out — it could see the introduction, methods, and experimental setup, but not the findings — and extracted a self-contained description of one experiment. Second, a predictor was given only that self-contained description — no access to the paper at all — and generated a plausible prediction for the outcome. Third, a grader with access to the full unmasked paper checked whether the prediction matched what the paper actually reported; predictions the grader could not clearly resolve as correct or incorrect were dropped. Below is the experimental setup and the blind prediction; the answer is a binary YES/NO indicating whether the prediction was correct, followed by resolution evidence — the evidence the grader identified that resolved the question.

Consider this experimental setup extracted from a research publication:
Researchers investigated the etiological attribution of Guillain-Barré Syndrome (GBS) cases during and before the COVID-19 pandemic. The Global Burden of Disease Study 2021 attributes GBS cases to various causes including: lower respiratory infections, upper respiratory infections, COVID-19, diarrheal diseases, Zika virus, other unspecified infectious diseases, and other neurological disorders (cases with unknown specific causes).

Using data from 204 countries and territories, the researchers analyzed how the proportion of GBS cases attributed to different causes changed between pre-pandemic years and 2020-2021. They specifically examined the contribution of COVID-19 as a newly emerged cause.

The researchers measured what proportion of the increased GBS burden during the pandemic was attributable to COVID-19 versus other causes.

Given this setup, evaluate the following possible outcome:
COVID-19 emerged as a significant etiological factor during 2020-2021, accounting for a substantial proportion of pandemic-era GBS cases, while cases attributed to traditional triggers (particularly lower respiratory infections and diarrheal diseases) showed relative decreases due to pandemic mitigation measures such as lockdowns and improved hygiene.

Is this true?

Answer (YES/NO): NO